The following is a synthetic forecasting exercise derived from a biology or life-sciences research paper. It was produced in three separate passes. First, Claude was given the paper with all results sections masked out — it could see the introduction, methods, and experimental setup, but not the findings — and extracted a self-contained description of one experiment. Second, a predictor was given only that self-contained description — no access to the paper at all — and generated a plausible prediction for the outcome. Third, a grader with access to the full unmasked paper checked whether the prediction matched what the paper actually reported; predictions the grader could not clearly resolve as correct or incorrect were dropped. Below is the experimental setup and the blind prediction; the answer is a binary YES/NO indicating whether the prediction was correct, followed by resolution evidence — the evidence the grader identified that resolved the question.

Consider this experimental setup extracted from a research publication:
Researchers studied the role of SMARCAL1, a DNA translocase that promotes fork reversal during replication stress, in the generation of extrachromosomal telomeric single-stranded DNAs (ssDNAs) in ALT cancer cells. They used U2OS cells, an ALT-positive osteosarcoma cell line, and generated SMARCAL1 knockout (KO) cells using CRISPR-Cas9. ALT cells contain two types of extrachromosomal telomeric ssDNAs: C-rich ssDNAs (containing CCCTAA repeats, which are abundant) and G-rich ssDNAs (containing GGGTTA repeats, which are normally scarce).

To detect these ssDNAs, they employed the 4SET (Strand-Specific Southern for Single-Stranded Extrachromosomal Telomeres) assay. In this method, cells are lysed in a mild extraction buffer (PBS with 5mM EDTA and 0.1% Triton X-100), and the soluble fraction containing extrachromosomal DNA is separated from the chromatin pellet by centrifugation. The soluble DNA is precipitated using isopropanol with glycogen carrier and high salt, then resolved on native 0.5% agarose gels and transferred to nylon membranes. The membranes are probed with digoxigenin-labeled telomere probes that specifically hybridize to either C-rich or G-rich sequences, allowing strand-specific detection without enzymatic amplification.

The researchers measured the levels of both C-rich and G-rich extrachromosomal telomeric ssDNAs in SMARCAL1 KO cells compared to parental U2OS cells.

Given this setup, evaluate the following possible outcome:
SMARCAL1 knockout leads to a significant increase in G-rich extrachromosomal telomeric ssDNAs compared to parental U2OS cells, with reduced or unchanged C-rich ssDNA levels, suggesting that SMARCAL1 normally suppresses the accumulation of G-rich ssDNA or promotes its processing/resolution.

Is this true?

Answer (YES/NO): NO